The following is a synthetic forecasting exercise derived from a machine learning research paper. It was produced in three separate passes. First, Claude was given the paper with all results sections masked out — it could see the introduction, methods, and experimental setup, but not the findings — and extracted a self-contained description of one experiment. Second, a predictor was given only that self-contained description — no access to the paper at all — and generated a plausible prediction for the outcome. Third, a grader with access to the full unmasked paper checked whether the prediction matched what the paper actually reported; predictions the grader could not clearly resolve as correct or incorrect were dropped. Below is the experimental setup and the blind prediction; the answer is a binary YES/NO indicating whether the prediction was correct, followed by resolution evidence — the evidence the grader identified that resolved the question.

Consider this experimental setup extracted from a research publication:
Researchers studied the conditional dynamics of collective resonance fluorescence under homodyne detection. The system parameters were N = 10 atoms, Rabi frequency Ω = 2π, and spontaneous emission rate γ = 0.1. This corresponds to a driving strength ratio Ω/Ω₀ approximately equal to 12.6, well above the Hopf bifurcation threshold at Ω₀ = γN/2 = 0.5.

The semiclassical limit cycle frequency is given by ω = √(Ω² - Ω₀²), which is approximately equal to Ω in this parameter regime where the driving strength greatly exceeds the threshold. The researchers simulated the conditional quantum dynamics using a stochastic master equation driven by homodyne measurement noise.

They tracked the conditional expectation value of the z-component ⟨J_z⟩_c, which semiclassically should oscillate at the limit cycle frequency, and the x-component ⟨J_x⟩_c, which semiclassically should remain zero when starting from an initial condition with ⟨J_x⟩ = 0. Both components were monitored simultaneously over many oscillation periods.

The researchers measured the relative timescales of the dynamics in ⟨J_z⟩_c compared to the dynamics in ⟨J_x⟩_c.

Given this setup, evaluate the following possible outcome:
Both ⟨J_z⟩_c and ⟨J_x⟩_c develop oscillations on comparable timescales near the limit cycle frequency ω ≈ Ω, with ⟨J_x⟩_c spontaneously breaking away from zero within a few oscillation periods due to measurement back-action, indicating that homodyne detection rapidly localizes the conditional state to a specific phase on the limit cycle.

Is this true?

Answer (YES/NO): NO